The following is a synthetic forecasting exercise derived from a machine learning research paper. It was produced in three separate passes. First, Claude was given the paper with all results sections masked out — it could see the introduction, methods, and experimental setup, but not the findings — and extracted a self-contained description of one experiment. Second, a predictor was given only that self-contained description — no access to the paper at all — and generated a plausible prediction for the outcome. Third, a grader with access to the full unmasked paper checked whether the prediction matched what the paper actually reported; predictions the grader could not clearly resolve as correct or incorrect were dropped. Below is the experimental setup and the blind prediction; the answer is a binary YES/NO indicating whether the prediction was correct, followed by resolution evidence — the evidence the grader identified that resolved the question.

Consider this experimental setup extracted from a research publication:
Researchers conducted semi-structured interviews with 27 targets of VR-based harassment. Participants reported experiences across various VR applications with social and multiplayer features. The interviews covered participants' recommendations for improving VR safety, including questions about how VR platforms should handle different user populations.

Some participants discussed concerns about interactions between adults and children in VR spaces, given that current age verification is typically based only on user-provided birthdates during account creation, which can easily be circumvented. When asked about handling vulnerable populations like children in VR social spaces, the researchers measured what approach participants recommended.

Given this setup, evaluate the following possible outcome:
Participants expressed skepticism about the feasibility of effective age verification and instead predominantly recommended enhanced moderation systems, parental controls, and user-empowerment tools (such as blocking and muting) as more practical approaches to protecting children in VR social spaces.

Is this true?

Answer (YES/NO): NO